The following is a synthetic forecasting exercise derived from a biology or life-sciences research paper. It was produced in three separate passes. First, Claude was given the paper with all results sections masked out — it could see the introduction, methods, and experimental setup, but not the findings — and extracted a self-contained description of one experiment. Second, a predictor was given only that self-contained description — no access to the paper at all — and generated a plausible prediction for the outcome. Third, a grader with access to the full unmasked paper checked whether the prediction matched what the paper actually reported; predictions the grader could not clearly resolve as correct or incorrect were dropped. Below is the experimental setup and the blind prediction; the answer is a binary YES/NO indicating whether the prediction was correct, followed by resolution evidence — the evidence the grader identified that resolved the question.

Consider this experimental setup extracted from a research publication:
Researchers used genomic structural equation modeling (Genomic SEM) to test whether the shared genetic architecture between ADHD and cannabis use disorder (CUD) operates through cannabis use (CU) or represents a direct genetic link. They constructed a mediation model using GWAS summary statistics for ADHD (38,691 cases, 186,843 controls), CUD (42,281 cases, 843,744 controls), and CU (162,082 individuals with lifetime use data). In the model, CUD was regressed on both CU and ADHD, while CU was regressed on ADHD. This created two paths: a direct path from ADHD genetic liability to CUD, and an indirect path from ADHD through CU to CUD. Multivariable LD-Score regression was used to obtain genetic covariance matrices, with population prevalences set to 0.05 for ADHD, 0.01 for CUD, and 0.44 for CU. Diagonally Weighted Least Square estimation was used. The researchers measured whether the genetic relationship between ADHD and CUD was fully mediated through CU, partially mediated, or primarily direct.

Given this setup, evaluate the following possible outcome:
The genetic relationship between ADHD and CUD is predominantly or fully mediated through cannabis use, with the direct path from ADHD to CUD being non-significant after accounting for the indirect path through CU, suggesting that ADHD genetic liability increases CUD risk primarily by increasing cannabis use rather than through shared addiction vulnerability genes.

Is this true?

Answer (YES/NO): NO